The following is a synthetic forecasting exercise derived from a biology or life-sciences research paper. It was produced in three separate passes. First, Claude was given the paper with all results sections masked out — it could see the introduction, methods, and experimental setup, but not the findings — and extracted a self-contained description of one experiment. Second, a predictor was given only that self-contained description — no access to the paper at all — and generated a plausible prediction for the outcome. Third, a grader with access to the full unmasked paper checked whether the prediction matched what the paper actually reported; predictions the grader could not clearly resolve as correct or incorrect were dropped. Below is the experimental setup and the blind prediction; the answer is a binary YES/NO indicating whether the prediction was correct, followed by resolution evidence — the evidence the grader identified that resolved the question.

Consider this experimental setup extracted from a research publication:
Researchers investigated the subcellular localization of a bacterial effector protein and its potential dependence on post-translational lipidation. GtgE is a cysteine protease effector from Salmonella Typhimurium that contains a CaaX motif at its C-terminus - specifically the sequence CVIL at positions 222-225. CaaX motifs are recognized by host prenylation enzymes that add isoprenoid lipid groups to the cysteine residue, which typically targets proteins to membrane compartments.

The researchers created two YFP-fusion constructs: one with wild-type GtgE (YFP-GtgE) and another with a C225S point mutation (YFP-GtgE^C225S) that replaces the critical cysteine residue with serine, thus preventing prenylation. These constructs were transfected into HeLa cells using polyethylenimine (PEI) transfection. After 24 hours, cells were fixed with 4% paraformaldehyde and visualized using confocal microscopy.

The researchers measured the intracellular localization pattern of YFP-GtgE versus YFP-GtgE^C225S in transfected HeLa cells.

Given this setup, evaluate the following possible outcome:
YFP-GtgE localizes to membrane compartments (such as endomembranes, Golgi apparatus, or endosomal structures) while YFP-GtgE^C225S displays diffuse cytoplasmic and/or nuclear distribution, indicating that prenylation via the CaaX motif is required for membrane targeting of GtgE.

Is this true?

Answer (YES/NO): YES